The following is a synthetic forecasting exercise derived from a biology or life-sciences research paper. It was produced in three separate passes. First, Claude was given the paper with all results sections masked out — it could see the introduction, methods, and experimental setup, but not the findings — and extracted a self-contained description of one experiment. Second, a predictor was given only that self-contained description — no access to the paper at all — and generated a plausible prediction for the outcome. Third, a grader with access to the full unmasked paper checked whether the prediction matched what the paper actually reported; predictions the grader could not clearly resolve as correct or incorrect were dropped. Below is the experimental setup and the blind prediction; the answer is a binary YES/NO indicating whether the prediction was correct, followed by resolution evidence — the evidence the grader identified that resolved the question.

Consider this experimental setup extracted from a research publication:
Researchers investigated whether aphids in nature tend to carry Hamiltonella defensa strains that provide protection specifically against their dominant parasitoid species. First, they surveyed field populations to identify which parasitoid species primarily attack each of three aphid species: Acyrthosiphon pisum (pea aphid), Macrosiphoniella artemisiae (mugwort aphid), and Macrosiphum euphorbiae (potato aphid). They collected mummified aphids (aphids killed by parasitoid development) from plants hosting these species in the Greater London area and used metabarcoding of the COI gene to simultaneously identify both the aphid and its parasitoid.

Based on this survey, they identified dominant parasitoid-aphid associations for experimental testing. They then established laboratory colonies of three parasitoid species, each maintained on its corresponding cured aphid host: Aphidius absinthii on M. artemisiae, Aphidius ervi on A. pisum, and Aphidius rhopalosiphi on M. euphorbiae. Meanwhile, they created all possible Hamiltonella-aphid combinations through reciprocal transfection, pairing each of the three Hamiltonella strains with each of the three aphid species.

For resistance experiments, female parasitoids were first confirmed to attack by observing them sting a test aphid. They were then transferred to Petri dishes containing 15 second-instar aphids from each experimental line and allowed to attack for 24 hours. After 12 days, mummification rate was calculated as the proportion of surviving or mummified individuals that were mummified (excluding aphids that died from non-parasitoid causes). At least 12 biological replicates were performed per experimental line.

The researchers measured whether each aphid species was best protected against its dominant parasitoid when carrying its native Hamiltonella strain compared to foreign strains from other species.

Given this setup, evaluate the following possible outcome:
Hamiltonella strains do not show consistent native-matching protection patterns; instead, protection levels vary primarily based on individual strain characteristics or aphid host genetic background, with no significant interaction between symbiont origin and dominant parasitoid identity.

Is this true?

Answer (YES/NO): NO